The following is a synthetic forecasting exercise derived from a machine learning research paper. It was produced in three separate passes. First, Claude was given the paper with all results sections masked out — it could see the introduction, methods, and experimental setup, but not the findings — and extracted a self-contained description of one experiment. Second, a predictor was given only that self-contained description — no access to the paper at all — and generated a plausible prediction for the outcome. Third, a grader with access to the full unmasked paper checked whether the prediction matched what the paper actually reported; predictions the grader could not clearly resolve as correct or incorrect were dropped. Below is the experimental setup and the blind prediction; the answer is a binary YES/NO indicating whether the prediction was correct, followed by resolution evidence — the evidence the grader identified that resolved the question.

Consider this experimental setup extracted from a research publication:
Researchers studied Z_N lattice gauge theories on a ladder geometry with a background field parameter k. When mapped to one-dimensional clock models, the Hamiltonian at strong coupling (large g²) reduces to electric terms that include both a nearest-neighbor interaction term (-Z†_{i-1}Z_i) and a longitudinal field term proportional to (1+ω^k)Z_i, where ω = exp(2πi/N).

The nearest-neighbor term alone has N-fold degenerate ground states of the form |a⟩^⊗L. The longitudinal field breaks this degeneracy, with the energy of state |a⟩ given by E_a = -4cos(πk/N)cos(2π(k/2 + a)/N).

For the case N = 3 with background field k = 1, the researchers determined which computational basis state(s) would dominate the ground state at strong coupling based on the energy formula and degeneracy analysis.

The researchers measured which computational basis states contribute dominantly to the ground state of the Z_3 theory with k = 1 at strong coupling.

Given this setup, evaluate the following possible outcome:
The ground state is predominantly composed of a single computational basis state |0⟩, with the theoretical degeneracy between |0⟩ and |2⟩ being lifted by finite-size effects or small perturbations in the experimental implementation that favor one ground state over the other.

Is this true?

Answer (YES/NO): NO